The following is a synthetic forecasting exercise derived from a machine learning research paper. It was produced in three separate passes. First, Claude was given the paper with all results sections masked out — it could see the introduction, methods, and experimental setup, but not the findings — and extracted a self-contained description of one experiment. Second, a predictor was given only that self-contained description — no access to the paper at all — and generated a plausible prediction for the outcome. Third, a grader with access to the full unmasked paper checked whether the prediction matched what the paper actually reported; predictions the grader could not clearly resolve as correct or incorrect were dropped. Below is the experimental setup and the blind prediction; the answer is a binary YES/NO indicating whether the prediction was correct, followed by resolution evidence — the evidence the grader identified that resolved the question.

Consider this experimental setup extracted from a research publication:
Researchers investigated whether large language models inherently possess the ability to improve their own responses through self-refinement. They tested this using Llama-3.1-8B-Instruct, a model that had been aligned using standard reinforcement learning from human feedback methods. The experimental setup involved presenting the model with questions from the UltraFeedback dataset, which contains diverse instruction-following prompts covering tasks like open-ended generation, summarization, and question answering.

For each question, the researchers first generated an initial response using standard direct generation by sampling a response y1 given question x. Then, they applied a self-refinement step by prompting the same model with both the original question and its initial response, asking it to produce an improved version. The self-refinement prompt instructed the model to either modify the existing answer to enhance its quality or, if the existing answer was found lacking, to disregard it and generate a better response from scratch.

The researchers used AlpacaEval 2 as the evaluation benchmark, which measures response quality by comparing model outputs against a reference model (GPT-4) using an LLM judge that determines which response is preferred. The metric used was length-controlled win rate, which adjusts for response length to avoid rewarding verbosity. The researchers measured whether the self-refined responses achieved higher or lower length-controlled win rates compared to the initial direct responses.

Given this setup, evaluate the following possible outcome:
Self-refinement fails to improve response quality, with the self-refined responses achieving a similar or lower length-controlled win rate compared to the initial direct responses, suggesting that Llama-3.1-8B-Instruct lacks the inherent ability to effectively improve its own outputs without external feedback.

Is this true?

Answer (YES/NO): YES